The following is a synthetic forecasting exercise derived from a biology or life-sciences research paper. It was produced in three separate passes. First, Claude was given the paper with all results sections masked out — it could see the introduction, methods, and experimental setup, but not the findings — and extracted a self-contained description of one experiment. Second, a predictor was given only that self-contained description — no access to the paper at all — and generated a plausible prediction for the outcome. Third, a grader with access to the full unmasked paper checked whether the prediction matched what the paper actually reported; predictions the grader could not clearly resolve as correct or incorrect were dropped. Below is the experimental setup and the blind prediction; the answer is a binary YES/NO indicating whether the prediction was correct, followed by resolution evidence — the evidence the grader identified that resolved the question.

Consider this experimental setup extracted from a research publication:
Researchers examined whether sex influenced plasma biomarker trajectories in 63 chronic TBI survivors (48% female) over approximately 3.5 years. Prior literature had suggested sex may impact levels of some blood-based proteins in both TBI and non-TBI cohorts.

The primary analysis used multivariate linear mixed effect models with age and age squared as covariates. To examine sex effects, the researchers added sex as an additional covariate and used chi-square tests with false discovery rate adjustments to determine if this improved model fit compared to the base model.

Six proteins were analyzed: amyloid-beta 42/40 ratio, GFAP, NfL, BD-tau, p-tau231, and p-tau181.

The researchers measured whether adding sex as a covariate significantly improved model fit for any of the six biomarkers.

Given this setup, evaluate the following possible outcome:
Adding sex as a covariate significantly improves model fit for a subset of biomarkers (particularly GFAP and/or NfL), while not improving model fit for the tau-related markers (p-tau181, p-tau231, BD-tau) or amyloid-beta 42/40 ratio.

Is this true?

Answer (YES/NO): NO